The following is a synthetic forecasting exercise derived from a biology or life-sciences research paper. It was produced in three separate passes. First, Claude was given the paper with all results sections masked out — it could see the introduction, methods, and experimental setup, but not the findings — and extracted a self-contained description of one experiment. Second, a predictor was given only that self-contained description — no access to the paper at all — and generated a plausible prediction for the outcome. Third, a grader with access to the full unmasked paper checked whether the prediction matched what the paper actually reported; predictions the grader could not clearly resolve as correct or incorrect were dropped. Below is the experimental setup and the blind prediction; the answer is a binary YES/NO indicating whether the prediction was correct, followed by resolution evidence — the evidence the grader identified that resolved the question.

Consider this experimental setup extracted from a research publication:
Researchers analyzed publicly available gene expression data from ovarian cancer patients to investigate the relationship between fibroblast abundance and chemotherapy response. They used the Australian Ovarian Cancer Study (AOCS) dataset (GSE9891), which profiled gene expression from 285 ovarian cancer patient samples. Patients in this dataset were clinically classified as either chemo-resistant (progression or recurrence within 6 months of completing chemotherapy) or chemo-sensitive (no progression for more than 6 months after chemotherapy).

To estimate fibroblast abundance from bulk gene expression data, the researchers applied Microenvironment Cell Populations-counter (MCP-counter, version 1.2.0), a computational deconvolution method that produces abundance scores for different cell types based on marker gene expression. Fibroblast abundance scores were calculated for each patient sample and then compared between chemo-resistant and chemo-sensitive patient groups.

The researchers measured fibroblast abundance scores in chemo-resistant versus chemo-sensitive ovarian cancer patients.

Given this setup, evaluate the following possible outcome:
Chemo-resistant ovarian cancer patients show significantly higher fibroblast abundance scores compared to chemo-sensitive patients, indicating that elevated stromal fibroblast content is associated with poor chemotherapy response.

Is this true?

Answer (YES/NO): YES